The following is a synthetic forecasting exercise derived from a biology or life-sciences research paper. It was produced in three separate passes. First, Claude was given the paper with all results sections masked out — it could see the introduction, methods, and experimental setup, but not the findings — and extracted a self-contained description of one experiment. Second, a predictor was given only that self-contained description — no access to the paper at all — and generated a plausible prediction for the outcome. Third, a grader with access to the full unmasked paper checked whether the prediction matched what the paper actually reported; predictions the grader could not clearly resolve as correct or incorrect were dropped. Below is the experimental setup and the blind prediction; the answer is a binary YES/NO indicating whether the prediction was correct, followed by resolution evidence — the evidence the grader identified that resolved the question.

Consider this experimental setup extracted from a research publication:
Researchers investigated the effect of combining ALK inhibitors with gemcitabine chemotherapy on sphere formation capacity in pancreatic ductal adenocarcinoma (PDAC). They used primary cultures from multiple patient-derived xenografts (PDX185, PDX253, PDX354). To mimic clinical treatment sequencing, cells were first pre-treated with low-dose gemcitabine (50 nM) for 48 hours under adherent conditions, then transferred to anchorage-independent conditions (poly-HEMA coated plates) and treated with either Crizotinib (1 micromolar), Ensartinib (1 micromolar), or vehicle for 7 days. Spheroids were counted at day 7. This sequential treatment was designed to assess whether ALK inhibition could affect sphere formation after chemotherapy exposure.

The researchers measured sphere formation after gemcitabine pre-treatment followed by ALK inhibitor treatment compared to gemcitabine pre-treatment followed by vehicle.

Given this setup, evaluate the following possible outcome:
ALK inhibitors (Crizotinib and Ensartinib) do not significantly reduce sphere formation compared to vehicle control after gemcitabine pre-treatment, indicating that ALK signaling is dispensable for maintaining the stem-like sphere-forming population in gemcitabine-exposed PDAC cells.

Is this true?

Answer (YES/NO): NO